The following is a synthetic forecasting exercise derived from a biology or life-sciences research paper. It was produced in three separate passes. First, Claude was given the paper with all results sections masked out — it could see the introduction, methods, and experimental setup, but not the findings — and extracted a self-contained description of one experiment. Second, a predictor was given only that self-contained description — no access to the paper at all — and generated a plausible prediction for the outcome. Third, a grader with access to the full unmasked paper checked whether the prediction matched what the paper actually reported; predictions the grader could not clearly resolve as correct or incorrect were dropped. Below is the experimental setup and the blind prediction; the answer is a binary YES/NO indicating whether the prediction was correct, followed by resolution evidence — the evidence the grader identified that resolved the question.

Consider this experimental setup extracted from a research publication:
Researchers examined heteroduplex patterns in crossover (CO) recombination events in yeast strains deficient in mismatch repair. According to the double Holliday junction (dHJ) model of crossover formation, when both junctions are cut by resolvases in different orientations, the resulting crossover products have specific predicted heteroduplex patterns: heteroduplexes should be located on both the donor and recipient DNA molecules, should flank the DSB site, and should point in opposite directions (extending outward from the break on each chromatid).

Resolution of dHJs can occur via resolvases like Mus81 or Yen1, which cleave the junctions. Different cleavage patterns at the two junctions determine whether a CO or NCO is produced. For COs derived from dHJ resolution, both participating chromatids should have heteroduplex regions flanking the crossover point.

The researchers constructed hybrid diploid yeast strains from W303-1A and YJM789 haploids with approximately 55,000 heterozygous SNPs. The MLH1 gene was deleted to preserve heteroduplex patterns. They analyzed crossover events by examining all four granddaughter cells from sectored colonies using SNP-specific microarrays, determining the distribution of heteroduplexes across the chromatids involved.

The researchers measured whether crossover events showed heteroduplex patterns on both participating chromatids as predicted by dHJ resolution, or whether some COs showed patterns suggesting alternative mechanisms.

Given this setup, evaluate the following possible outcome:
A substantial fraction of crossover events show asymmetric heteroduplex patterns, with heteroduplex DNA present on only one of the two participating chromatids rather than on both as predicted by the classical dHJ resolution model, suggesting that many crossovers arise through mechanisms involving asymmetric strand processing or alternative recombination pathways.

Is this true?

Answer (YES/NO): YES